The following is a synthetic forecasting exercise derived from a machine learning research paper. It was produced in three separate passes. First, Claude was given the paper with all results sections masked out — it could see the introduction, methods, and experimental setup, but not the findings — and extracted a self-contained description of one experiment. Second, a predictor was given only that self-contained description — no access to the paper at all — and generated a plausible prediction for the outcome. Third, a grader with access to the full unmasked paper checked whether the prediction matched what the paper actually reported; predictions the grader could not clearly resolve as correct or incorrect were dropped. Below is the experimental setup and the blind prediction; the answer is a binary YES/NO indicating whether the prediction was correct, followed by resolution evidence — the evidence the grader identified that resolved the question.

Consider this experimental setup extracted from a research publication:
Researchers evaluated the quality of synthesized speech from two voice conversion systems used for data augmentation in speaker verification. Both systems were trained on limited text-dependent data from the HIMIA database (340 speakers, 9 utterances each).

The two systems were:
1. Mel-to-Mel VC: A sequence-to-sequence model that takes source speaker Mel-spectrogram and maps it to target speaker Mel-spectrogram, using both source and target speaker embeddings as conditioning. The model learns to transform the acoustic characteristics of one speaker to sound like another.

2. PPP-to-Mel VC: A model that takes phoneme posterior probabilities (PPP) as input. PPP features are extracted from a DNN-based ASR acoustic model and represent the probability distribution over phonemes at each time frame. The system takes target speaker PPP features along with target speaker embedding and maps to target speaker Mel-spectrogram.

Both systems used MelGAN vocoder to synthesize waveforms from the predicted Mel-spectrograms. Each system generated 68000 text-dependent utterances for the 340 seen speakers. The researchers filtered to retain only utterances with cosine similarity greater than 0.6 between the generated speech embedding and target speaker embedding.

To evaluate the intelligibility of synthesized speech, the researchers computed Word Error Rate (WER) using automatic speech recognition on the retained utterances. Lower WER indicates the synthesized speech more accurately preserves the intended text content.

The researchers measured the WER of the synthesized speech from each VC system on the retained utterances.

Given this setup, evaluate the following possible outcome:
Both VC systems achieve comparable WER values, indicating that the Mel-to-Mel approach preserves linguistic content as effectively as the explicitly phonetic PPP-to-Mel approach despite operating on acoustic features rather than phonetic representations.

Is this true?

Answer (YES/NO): NO